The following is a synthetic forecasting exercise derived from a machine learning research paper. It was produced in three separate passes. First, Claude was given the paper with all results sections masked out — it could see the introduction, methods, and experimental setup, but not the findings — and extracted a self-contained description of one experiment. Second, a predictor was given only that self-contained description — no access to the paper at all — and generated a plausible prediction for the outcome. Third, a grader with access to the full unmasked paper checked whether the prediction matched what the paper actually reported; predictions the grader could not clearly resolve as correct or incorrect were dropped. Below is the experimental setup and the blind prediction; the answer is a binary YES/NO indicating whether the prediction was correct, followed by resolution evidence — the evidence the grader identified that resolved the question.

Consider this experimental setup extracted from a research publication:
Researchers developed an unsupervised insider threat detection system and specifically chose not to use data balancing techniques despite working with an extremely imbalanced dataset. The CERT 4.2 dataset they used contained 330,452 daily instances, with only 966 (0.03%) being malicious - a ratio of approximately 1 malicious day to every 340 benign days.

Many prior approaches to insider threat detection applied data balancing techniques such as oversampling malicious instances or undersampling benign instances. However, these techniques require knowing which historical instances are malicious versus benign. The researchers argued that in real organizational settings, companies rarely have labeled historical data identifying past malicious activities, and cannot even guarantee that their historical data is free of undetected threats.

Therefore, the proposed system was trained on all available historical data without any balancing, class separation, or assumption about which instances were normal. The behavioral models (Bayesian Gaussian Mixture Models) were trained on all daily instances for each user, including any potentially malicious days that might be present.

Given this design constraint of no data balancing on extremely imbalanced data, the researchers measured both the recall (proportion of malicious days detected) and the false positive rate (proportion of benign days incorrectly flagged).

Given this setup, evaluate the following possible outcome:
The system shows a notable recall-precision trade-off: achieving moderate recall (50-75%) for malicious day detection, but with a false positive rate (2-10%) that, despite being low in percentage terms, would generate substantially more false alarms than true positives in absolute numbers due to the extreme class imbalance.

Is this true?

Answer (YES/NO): NO